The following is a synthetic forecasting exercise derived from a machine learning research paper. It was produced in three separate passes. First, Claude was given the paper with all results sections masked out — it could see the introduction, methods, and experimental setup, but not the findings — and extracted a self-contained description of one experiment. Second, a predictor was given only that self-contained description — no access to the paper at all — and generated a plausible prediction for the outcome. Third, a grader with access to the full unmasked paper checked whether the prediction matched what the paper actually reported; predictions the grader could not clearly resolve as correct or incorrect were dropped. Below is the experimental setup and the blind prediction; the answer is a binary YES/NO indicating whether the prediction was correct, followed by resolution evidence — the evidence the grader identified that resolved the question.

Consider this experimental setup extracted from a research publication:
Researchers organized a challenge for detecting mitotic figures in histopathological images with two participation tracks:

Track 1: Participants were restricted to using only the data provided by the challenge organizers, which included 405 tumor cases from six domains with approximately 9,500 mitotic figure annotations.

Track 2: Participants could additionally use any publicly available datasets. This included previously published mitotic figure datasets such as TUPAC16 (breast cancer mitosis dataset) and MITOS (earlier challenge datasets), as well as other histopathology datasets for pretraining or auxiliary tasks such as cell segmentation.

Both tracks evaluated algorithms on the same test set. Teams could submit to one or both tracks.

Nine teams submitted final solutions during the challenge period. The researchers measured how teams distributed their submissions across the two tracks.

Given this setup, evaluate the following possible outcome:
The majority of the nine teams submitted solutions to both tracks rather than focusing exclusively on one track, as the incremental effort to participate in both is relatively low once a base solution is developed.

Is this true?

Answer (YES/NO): NO